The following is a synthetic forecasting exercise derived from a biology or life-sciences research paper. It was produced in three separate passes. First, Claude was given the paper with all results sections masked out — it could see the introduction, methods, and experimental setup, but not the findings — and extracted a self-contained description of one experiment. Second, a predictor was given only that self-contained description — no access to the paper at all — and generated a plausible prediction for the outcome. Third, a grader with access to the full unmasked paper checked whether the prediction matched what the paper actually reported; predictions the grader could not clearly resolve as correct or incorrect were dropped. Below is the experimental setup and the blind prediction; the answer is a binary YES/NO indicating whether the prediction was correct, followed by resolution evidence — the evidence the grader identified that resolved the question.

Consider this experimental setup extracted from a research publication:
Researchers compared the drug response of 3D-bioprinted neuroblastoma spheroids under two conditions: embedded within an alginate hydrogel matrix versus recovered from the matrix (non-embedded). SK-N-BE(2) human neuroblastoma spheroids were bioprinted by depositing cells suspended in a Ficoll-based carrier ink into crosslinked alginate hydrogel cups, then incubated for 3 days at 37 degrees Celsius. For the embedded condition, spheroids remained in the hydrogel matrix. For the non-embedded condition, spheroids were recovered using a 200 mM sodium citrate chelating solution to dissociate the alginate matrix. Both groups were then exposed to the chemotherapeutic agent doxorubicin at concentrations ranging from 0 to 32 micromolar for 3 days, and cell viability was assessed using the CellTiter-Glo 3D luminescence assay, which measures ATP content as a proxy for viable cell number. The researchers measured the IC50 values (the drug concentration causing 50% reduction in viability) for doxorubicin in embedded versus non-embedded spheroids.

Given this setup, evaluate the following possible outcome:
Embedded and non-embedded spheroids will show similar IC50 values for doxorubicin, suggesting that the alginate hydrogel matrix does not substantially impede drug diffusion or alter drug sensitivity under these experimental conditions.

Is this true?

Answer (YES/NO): NO